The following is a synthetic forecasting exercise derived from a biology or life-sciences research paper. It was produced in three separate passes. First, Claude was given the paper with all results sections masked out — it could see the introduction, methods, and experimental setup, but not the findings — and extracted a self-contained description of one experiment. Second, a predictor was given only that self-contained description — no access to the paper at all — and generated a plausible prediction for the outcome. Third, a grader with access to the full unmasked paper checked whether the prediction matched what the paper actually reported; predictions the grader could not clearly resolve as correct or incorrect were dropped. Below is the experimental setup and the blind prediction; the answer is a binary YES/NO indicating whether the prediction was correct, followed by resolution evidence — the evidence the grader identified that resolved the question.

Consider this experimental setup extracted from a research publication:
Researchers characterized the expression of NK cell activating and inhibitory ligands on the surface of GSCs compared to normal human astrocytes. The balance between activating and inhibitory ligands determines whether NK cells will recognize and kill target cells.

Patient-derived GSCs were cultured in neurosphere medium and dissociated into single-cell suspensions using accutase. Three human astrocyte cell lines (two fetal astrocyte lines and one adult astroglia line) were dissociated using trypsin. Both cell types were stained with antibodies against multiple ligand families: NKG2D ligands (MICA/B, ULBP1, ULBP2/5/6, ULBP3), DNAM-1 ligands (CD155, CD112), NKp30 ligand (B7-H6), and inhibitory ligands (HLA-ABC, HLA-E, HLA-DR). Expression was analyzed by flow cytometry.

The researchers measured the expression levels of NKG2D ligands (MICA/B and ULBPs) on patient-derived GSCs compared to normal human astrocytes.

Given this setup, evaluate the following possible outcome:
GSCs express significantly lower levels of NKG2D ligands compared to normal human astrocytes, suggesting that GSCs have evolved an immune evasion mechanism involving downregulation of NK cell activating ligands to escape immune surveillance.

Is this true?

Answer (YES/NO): NO